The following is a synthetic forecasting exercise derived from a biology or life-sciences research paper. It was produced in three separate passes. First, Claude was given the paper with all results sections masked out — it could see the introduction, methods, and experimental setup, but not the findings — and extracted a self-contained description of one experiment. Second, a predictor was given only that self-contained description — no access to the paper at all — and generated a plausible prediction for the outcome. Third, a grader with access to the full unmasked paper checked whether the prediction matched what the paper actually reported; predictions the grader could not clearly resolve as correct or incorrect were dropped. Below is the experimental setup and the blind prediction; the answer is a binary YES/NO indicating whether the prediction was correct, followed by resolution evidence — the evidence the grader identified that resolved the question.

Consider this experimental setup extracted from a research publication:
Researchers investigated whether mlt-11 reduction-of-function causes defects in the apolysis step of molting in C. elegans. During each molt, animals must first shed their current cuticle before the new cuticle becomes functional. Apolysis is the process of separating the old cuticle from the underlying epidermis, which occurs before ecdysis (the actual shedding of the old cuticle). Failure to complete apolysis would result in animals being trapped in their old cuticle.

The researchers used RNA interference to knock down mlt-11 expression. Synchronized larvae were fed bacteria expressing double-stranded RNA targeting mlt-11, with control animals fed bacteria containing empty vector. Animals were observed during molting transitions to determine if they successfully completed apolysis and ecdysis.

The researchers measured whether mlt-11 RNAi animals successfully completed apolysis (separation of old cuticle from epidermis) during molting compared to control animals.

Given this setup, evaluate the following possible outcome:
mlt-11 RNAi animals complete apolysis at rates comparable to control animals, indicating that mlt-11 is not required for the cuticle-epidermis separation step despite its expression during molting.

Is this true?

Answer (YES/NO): NO